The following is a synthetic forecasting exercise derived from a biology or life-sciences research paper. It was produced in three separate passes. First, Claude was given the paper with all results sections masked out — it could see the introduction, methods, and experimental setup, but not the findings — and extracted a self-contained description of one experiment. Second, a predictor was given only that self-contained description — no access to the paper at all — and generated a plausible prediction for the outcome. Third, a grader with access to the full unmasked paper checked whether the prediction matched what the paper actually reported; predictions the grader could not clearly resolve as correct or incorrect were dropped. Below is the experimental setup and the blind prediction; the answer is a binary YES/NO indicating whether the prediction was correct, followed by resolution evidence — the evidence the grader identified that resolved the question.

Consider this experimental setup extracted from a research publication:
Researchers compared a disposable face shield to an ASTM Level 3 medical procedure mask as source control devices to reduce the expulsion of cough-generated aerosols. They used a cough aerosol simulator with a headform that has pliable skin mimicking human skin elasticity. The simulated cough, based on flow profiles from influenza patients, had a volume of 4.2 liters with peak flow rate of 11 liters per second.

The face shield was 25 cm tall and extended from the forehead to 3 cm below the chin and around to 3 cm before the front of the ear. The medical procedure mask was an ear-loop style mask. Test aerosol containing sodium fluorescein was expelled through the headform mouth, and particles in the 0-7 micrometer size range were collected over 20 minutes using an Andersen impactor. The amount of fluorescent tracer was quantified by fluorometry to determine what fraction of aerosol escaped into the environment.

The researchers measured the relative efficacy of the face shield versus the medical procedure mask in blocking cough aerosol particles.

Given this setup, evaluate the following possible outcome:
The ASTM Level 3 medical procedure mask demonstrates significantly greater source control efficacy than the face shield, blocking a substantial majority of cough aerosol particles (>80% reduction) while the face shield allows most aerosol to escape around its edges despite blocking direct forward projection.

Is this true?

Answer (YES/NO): NO